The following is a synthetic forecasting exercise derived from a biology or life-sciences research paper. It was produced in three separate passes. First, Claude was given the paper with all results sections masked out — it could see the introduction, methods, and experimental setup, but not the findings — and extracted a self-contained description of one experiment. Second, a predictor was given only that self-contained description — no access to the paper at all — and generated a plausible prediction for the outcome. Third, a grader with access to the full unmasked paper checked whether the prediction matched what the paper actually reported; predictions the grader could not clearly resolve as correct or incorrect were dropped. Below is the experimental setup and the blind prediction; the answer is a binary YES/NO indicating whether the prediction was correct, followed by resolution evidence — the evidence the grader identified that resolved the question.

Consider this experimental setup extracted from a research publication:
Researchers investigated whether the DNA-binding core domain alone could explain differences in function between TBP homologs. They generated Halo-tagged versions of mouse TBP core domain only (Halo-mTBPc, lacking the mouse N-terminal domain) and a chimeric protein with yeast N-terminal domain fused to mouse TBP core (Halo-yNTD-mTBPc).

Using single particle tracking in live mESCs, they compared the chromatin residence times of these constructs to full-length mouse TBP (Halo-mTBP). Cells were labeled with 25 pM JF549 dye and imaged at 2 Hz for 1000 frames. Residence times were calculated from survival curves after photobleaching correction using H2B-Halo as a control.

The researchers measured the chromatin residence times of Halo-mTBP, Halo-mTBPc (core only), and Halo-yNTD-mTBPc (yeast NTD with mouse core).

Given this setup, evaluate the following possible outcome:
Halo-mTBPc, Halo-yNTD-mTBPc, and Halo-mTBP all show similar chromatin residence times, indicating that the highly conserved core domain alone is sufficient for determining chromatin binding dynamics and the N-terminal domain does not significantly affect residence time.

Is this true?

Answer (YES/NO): NO